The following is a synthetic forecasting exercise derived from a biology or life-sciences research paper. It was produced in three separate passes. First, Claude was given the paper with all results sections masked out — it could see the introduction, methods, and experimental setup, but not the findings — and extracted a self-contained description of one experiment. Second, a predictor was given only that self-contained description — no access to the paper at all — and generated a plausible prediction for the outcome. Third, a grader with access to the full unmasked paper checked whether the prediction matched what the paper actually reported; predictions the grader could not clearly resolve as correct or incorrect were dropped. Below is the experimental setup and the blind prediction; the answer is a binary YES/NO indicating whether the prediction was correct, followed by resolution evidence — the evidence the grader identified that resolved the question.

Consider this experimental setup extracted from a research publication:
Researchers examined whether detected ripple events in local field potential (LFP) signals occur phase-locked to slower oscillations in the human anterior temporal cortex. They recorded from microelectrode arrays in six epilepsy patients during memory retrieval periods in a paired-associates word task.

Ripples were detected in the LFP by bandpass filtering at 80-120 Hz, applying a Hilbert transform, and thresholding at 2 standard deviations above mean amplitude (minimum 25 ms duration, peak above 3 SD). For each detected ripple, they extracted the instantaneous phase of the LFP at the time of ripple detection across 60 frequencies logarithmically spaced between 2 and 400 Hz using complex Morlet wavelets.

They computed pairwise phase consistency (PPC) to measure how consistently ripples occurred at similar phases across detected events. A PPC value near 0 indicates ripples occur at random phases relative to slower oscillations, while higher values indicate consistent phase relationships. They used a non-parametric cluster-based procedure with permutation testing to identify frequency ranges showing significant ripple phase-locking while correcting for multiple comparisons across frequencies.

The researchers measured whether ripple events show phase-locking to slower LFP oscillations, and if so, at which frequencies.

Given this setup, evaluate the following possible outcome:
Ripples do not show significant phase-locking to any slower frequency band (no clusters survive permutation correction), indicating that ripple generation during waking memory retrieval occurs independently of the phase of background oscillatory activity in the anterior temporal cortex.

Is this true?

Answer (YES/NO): NO